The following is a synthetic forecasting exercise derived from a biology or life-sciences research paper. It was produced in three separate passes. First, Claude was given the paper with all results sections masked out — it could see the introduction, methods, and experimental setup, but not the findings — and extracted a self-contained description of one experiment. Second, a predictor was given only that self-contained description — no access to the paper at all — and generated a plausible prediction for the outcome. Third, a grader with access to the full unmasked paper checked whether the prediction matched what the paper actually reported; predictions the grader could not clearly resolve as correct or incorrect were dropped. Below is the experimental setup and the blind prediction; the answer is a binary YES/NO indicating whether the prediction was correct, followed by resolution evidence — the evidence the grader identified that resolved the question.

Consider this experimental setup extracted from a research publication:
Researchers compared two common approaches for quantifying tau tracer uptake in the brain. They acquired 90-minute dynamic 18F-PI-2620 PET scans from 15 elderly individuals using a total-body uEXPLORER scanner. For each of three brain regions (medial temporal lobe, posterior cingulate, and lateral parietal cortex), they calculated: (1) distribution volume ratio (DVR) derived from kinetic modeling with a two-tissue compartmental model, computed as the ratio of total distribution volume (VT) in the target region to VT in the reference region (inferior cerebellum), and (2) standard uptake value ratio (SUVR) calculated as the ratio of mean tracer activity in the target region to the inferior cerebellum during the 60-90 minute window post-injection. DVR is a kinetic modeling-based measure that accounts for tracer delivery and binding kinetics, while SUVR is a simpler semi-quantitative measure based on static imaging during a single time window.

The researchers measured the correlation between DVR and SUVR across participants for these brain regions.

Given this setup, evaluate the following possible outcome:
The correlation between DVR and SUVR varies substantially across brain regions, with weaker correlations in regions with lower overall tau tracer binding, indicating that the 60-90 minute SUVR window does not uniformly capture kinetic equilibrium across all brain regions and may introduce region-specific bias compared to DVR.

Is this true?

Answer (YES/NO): YES